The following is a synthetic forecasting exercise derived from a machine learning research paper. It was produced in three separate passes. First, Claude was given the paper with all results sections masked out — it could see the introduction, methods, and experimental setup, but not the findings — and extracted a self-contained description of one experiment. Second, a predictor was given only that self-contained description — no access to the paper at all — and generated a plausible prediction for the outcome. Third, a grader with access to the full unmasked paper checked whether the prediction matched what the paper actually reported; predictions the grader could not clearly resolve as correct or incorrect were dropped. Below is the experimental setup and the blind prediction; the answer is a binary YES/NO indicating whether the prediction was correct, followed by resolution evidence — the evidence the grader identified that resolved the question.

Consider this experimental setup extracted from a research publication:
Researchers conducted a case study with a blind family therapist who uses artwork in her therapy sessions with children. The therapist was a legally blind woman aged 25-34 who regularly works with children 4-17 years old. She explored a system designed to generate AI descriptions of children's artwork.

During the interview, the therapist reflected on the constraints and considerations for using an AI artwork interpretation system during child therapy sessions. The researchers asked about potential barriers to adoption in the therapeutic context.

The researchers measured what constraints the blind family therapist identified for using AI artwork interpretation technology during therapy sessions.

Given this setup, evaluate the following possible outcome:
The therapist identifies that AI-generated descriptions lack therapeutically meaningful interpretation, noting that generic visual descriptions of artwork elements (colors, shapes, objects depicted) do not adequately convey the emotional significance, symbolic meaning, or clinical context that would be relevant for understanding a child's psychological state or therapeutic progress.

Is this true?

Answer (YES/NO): NO